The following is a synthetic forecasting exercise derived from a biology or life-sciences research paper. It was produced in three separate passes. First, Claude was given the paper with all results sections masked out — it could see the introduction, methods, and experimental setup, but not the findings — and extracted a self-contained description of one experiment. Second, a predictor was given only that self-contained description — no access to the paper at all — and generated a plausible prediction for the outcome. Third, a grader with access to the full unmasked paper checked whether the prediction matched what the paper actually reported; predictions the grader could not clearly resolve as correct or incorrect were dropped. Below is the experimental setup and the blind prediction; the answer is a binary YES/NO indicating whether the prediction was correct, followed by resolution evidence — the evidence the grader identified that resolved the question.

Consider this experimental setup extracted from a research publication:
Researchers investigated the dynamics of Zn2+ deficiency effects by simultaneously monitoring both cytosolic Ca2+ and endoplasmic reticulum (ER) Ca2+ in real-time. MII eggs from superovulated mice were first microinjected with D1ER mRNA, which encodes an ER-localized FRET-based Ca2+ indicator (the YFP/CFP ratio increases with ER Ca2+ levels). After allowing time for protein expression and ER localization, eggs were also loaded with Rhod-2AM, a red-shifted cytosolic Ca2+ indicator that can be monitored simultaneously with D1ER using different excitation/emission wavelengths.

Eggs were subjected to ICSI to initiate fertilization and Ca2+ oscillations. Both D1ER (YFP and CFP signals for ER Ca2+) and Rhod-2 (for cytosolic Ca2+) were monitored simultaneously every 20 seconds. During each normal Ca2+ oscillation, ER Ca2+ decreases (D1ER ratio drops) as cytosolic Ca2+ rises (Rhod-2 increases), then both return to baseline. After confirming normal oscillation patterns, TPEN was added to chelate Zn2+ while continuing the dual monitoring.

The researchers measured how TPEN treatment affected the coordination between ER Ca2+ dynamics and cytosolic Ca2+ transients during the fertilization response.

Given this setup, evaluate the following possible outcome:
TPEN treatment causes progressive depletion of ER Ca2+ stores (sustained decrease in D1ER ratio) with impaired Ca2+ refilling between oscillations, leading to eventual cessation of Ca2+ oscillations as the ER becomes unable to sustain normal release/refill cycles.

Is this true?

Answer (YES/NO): NO